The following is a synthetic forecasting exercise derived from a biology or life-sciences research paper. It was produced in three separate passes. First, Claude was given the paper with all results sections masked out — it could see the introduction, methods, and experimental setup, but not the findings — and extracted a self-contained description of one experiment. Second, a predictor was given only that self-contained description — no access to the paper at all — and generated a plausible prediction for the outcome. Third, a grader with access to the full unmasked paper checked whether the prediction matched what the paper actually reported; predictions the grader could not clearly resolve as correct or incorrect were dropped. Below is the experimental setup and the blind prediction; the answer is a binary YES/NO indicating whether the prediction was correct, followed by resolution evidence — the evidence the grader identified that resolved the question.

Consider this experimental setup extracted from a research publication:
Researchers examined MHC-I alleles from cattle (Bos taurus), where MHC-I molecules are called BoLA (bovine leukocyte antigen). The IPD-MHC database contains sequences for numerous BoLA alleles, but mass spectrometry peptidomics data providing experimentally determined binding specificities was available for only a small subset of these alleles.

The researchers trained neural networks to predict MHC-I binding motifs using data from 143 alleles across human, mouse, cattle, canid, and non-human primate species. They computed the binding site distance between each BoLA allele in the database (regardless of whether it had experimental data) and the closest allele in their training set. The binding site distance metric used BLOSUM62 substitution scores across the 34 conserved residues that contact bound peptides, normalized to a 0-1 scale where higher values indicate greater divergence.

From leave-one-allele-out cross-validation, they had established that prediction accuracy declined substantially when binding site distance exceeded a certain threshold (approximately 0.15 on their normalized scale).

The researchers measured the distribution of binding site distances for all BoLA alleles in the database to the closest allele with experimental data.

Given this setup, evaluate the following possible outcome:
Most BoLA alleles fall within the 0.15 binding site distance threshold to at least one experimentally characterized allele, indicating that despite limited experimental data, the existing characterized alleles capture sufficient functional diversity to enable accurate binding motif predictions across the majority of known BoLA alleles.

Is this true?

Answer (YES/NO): NO